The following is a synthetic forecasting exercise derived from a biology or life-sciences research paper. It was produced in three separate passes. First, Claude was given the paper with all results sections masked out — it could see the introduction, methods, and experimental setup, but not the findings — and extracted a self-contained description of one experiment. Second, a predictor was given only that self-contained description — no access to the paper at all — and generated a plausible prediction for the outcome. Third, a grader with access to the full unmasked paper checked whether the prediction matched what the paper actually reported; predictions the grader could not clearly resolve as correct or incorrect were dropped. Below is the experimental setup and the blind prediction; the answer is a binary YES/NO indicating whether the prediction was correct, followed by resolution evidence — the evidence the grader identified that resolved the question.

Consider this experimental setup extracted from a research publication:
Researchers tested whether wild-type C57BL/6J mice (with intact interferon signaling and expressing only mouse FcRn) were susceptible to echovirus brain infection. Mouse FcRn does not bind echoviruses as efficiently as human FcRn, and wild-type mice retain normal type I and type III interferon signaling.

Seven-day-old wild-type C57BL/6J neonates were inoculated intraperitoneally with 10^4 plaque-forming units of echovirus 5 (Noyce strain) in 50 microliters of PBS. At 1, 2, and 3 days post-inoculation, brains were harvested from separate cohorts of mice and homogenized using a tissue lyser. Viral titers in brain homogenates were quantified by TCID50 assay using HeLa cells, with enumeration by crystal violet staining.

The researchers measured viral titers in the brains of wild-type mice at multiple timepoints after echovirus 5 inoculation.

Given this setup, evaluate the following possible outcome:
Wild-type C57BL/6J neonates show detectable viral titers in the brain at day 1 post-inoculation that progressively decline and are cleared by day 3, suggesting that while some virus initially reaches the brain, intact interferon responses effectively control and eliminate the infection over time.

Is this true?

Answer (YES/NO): NO